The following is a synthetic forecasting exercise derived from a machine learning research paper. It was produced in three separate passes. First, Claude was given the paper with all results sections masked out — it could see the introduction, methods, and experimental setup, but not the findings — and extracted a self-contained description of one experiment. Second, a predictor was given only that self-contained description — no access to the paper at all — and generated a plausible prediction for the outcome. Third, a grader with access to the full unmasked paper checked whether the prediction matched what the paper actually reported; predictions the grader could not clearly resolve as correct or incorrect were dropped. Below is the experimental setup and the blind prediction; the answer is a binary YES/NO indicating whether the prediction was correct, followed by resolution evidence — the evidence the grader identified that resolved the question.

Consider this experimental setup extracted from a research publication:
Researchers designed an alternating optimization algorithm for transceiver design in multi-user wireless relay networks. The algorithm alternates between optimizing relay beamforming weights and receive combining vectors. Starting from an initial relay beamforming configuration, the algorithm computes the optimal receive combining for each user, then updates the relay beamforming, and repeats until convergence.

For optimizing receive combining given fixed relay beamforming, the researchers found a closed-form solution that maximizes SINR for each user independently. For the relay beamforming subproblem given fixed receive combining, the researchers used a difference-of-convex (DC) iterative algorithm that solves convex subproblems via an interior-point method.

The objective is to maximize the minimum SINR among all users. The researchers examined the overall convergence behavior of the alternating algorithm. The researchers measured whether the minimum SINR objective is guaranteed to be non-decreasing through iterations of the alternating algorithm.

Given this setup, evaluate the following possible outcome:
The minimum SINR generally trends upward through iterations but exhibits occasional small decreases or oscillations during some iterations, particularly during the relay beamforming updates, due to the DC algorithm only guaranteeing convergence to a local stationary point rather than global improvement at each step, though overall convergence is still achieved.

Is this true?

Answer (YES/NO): NO